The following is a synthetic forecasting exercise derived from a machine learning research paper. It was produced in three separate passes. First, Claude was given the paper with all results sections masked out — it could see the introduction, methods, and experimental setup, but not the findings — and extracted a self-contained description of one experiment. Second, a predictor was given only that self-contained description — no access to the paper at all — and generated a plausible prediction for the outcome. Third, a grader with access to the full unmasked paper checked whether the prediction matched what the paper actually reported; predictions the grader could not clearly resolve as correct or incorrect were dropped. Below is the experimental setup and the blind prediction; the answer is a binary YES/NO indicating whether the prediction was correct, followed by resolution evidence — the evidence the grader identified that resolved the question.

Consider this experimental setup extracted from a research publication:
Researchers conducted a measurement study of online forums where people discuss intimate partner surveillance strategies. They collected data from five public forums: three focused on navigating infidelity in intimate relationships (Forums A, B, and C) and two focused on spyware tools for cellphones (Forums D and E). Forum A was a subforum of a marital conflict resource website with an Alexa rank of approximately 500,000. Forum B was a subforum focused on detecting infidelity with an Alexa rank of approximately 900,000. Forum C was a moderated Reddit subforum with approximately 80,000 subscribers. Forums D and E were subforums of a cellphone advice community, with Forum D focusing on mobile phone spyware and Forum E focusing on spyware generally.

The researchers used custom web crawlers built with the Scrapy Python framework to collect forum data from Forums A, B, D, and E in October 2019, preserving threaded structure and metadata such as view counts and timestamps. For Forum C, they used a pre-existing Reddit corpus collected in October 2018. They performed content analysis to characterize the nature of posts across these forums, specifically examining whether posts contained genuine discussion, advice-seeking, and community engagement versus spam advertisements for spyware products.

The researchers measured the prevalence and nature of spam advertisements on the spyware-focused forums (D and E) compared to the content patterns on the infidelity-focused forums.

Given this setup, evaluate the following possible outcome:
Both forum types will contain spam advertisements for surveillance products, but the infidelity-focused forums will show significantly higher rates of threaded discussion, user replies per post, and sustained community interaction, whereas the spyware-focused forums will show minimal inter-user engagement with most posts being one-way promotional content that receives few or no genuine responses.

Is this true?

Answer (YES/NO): NO